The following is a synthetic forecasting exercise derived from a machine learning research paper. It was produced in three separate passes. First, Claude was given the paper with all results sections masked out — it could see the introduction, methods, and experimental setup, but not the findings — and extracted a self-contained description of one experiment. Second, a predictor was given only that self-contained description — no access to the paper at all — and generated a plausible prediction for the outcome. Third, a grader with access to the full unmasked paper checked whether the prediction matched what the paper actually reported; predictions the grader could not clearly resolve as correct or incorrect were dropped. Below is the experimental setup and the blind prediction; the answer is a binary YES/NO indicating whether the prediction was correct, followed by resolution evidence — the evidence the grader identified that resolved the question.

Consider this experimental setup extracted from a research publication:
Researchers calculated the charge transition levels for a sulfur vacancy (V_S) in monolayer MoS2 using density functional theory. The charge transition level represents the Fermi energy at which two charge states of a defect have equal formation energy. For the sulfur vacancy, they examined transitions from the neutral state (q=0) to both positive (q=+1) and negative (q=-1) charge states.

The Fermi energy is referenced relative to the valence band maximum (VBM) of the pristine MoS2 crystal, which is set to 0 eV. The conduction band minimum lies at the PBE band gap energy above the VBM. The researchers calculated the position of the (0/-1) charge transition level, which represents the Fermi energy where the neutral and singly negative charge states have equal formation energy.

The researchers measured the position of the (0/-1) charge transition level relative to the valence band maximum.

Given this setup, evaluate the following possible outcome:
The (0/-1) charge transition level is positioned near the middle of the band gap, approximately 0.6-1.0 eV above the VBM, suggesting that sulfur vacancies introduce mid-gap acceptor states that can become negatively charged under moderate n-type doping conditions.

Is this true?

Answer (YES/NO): NO